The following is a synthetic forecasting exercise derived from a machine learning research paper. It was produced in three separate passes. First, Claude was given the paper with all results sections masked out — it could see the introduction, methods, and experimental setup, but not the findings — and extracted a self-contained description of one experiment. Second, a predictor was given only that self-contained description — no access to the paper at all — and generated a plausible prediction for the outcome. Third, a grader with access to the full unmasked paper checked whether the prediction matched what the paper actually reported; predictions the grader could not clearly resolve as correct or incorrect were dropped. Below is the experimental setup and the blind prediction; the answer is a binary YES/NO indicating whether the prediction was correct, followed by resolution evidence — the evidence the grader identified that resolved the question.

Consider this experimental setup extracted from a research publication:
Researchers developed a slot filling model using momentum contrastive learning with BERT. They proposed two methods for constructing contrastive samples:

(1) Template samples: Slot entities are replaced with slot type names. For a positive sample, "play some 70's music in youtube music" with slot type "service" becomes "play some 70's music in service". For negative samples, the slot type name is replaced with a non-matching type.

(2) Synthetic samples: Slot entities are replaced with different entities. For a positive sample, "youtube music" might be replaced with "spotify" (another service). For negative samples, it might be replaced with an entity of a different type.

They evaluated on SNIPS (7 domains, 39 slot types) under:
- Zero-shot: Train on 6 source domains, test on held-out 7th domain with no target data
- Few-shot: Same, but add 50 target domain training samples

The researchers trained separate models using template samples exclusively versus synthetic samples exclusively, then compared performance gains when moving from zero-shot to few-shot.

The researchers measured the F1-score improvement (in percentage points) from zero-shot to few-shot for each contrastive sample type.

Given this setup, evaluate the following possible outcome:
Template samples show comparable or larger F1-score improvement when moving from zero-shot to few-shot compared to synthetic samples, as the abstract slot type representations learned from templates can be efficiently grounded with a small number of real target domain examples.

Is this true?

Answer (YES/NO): YES